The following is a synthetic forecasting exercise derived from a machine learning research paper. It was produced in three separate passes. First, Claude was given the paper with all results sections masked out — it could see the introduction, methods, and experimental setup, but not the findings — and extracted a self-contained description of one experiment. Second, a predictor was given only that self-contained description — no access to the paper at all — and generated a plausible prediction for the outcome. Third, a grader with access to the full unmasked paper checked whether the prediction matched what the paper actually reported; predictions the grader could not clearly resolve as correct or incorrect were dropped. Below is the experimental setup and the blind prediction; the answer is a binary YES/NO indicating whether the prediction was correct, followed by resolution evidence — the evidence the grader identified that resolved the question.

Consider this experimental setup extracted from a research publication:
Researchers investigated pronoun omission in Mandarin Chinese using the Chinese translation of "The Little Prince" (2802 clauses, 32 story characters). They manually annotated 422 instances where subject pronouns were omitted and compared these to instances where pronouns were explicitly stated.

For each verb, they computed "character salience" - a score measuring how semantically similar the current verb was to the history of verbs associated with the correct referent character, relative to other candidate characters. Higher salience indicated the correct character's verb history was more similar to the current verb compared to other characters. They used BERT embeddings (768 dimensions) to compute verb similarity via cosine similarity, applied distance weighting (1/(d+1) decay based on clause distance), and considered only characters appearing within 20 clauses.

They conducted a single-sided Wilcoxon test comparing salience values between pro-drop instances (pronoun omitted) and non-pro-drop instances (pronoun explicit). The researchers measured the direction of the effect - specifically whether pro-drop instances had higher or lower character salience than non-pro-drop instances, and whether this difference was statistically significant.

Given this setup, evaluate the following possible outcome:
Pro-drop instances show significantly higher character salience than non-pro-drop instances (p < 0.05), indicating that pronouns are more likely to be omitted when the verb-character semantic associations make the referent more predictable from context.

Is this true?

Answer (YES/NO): YES